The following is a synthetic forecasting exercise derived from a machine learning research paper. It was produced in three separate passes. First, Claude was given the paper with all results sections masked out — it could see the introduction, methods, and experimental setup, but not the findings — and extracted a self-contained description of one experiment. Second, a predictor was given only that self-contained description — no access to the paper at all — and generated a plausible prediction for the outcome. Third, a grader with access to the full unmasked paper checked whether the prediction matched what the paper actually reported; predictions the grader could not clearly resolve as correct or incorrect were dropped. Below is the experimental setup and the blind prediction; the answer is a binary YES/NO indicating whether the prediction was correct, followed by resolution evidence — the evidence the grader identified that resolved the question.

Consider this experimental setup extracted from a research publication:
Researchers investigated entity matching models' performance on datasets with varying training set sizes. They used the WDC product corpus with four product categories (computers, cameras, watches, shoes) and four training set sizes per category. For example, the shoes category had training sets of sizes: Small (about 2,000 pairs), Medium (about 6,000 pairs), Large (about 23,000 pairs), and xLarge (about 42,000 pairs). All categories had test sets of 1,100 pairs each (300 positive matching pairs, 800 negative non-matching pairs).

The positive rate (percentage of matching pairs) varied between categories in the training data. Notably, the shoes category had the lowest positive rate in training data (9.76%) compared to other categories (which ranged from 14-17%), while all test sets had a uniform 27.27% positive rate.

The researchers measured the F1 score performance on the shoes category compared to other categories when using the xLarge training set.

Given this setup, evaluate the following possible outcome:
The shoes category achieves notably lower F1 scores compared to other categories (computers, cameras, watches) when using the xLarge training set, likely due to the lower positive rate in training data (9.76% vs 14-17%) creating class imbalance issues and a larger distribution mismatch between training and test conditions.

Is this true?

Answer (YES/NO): YES